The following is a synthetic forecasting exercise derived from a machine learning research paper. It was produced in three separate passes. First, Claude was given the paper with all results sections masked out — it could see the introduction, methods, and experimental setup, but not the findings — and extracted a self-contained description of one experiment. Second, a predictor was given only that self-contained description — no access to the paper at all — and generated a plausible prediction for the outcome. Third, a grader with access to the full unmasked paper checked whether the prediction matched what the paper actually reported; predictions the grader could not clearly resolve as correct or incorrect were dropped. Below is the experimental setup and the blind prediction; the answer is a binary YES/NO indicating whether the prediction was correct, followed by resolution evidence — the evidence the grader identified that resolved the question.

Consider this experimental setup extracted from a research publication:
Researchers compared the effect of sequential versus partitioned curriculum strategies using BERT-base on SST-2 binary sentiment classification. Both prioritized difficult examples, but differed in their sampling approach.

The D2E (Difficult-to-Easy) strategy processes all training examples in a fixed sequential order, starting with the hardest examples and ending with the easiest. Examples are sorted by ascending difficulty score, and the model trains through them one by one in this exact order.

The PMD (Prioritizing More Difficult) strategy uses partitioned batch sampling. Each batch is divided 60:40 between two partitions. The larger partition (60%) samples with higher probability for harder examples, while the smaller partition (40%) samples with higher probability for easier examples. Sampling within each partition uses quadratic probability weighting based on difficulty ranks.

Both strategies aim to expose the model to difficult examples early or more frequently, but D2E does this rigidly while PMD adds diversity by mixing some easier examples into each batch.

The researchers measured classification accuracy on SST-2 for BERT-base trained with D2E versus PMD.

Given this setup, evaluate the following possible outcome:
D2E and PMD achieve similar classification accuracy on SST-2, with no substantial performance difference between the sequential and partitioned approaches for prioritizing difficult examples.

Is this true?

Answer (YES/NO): NO